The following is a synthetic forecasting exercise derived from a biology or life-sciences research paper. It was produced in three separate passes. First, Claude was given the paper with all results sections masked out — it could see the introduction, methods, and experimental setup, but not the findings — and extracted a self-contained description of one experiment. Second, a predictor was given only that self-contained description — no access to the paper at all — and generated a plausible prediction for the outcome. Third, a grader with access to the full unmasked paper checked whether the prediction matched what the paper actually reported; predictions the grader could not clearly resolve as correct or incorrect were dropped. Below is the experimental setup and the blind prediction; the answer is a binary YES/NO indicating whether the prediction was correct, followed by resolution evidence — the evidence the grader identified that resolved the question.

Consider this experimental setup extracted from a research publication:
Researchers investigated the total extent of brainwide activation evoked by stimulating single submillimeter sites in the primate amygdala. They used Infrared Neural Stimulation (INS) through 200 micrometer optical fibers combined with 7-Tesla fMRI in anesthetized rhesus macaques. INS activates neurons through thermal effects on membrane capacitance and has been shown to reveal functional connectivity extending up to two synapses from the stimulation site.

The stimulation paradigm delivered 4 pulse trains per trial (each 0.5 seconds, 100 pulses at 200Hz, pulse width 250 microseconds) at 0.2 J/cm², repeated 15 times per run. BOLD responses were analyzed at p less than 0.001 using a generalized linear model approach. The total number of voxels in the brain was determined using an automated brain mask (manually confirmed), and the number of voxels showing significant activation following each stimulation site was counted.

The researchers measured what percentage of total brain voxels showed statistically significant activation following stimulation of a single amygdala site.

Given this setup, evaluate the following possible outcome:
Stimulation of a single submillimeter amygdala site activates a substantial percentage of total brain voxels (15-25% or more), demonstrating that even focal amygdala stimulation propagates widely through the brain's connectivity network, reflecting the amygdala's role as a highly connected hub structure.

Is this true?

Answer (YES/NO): NO